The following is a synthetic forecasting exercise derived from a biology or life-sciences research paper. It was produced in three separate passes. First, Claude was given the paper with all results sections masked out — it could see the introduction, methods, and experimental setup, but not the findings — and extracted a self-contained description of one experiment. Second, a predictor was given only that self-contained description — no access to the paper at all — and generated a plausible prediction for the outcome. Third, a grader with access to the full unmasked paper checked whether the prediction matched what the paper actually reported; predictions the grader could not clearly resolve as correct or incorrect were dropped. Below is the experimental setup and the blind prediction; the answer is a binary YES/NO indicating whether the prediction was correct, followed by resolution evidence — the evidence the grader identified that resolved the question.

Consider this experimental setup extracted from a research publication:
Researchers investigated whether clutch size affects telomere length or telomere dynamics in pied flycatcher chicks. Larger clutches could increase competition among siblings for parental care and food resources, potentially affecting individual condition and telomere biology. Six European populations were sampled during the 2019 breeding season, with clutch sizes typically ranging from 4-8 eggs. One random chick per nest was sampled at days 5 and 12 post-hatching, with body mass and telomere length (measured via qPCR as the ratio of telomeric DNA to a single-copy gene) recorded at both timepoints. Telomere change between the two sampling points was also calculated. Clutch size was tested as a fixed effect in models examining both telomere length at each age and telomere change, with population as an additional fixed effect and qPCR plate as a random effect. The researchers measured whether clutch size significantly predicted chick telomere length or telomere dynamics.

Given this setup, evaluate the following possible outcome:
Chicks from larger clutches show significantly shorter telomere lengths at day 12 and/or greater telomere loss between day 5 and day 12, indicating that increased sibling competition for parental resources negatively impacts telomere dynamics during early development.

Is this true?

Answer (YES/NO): NO